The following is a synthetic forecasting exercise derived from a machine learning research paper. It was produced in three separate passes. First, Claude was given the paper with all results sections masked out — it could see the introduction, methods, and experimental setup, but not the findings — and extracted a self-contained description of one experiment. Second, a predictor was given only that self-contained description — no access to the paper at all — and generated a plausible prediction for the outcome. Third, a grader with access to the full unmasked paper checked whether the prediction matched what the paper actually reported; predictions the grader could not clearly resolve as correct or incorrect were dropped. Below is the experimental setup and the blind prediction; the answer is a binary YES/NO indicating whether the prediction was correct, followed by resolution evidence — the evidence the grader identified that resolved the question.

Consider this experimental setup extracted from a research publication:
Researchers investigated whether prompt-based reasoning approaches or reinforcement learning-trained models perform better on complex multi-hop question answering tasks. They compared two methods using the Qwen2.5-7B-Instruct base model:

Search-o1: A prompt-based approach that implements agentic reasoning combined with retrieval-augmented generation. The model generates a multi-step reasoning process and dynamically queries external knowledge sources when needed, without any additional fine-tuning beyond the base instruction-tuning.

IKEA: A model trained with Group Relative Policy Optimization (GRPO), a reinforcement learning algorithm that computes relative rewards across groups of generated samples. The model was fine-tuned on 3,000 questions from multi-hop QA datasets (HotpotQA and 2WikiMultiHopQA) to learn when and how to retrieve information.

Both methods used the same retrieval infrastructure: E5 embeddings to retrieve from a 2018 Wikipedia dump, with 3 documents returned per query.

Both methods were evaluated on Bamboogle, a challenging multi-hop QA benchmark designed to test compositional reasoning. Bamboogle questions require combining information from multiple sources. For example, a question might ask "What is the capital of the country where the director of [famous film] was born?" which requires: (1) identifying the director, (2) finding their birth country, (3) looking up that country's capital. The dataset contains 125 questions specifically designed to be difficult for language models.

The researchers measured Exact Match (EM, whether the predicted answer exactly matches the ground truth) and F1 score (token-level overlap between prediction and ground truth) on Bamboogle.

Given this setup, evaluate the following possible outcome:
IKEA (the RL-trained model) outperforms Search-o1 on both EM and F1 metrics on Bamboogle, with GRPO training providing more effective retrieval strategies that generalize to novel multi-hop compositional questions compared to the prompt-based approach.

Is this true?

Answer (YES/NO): NO